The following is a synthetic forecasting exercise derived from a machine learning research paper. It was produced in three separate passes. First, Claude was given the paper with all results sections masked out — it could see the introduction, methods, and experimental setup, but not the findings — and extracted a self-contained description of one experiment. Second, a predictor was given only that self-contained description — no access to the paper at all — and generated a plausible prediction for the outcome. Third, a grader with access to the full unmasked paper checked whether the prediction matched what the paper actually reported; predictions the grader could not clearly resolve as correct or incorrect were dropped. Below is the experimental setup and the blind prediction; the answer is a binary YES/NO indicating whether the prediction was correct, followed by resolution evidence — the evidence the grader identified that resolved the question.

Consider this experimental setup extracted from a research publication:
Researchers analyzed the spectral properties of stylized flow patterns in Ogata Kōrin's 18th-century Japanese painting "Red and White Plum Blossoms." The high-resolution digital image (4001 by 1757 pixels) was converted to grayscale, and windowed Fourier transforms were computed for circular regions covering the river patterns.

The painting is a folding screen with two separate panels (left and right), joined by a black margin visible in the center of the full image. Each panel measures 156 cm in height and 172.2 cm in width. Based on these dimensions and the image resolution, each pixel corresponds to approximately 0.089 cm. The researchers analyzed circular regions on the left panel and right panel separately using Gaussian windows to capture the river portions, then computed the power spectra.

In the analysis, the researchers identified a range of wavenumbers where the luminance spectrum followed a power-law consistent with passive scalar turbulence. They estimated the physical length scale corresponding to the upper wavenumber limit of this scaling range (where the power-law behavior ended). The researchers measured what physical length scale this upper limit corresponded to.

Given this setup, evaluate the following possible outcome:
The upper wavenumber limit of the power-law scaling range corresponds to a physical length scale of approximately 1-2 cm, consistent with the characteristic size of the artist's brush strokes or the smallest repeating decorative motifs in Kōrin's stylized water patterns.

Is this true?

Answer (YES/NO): NO